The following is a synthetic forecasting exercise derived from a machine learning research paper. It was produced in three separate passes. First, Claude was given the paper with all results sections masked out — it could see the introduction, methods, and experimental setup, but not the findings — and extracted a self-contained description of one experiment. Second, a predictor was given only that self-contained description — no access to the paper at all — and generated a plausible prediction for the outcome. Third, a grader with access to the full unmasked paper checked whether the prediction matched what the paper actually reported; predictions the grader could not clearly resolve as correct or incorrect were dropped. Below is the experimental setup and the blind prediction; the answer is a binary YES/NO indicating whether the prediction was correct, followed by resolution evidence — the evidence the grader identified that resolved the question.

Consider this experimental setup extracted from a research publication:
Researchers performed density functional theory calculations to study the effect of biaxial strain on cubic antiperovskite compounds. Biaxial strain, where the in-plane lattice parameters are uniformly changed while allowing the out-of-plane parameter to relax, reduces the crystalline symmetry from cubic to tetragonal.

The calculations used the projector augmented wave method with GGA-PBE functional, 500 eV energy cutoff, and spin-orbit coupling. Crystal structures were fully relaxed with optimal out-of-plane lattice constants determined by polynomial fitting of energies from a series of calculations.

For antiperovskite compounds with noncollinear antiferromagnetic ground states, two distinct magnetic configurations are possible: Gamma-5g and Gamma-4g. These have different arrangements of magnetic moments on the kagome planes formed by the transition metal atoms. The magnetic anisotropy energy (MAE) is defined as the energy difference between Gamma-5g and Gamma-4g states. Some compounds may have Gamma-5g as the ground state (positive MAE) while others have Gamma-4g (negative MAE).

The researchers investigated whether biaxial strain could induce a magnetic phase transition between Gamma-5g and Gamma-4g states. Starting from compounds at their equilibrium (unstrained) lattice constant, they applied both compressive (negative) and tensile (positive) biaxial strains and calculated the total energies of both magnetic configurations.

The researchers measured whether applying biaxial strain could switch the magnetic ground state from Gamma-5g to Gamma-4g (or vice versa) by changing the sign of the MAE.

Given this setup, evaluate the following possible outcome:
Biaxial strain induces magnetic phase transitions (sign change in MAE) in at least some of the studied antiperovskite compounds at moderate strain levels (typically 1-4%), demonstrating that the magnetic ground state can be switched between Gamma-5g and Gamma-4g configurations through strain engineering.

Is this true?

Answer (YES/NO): YES